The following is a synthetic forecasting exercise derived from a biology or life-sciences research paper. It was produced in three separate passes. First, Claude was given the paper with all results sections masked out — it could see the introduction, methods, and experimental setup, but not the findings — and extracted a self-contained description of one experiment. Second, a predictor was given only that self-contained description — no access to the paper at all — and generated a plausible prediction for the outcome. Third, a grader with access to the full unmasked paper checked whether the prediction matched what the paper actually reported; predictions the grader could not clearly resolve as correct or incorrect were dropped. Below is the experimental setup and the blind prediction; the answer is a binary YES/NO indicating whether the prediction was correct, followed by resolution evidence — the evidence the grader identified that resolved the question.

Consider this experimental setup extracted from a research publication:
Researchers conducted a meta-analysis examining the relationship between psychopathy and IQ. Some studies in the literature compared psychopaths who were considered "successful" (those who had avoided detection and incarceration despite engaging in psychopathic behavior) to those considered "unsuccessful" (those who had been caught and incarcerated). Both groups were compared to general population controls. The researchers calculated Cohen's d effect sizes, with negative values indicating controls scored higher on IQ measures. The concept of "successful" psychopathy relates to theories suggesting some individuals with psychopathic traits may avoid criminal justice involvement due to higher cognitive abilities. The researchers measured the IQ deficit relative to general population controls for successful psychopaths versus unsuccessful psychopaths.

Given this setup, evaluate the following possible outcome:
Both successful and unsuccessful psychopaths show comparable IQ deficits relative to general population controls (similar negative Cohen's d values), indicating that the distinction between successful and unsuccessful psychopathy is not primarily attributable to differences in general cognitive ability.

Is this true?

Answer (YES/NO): NO